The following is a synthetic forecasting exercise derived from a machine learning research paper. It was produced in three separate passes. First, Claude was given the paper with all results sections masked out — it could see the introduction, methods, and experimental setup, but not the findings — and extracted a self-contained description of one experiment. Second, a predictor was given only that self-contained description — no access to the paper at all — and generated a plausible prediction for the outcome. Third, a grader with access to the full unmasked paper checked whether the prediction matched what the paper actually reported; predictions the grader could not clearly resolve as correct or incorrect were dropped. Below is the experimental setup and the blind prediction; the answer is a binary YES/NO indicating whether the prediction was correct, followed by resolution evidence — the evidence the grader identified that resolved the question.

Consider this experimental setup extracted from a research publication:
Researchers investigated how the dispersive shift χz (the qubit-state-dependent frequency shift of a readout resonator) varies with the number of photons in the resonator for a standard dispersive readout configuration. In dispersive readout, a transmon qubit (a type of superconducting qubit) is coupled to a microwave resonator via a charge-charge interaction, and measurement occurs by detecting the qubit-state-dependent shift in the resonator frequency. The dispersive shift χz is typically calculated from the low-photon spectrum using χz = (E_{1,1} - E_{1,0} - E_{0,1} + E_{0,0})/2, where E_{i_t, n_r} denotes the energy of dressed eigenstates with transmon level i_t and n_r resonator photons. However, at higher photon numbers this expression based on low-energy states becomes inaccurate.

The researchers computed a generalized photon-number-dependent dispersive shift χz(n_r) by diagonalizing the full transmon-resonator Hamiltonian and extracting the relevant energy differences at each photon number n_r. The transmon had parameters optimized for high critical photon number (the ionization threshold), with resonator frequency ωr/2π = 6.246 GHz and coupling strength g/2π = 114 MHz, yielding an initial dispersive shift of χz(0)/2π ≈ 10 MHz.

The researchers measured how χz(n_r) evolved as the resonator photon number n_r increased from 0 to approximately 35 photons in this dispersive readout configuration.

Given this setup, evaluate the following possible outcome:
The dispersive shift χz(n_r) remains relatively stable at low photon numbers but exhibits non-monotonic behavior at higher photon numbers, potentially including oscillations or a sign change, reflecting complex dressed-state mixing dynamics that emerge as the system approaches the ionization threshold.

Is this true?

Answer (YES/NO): NO